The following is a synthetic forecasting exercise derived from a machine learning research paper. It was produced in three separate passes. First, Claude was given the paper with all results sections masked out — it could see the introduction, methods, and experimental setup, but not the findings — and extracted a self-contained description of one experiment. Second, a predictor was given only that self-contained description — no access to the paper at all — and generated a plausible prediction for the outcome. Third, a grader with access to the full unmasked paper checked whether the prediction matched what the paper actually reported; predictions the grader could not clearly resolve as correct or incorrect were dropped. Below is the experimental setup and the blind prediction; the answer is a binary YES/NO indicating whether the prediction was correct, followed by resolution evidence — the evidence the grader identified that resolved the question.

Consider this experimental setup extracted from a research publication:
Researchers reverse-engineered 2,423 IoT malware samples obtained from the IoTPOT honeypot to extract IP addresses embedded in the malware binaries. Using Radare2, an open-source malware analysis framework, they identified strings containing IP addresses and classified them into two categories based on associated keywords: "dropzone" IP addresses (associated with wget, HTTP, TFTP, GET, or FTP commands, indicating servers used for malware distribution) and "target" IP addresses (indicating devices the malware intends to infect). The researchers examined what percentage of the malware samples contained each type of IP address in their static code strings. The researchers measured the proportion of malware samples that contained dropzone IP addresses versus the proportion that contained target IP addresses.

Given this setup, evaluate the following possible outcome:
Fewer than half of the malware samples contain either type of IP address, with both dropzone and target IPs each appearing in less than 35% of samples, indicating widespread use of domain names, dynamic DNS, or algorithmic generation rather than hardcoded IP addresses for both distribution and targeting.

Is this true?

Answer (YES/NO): NO